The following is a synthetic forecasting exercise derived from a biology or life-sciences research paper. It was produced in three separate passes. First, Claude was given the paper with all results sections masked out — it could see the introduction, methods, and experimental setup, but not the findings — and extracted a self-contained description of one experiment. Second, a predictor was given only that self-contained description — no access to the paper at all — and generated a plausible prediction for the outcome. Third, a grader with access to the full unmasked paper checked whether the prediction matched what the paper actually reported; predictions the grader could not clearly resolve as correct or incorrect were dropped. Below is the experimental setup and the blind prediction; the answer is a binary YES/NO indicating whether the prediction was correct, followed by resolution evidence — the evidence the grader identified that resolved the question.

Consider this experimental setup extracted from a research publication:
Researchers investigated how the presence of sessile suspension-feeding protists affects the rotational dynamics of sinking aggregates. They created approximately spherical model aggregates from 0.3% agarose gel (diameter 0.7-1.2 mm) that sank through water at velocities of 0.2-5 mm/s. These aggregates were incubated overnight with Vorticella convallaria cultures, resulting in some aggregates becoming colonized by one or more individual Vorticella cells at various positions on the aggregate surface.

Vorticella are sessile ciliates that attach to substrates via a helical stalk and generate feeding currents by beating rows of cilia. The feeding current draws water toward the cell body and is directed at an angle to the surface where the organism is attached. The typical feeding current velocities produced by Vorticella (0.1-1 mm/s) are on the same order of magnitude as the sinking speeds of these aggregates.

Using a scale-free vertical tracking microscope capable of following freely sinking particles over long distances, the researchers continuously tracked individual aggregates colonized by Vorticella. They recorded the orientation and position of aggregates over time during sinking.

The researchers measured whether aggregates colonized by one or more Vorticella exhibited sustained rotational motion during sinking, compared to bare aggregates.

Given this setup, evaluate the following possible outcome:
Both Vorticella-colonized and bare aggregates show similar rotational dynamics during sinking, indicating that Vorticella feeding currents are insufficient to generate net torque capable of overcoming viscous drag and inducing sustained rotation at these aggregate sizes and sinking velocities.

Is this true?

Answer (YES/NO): NO